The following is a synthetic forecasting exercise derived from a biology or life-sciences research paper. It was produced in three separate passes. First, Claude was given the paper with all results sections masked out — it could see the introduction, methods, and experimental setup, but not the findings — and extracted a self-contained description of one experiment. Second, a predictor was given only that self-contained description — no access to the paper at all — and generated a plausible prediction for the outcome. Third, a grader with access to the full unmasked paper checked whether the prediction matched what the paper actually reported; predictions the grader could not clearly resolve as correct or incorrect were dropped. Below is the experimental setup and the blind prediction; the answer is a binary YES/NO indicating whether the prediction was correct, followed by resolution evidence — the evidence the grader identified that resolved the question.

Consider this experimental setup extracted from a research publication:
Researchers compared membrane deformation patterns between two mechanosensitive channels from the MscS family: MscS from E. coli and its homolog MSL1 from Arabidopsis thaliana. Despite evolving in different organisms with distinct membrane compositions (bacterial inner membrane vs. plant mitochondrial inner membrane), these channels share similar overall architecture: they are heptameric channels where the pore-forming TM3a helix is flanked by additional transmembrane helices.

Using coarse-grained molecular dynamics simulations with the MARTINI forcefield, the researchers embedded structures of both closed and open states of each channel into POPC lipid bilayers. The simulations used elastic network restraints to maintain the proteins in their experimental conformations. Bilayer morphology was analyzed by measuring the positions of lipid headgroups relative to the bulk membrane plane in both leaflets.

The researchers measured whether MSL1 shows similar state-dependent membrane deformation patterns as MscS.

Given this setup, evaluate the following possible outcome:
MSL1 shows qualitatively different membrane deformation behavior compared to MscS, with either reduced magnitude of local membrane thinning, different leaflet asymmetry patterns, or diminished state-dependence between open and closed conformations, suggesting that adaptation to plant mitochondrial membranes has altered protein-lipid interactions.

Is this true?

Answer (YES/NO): NO